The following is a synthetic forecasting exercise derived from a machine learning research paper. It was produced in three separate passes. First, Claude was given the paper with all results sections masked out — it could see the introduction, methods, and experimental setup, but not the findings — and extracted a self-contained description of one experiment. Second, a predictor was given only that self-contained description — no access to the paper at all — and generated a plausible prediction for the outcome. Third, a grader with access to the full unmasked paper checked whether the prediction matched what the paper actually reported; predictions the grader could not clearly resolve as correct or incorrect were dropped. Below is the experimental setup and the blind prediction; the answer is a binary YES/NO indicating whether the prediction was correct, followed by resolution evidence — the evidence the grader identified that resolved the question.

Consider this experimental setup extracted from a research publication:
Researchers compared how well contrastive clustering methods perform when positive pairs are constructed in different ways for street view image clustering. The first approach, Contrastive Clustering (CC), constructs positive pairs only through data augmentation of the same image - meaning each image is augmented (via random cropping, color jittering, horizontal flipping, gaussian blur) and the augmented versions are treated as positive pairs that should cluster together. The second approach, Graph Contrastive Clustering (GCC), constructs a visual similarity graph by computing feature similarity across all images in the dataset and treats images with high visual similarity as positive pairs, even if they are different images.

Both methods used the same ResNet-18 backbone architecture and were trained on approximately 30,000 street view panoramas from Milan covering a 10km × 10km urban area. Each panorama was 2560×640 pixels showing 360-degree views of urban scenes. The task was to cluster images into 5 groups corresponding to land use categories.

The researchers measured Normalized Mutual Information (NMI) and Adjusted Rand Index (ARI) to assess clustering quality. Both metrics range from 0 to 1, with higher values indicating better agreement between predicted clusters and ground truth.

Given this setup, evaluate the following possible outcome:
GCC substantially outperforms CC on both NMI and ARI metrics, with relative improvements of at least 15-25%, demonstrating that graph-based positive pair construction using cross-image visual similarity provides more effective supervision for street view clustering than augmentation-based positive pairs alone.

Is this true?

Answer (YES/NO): NO